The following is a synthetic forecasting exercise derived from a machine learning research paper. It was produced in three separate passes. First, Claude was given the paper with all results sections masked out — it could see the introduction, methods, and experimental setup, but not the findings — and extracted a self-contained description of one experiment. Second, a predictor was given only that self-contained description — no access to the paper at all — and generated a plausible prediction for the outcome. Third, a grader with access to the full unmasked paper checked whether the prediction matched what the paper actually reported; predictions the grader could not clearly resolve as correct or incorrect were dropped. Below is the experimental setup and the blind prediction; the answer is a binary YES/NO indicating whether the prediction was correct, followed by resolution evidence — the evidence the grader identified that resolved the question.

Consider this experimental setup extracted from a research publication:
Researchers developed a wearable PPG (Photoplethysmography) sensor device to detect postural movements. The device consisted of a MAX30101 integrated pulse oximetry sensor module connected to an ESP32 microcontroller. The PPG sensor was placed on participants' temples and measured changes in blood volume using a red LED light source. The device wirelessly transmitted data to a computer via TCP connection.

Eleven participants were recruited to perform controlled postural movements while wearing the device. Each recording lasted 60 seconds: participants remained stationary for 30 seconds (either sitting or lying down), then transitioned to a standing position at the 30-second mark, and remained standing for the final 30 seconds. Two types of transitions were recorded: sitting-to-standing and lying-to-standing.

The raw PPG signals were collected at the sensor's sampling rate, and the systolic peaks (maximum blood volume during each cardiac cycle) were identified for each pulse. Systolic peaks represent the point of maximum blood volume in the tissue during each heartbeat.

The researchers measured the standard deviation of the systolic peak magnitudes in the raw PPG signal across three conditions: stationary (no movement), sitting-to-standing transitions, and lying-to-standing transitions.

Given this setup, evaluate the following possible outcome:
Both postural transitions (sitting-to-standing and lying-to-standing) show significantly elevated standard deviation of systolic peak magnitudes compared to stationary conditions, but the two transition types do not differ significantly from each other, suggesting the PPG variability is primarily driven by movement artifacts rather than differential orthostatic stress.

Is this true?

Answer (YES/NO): NO